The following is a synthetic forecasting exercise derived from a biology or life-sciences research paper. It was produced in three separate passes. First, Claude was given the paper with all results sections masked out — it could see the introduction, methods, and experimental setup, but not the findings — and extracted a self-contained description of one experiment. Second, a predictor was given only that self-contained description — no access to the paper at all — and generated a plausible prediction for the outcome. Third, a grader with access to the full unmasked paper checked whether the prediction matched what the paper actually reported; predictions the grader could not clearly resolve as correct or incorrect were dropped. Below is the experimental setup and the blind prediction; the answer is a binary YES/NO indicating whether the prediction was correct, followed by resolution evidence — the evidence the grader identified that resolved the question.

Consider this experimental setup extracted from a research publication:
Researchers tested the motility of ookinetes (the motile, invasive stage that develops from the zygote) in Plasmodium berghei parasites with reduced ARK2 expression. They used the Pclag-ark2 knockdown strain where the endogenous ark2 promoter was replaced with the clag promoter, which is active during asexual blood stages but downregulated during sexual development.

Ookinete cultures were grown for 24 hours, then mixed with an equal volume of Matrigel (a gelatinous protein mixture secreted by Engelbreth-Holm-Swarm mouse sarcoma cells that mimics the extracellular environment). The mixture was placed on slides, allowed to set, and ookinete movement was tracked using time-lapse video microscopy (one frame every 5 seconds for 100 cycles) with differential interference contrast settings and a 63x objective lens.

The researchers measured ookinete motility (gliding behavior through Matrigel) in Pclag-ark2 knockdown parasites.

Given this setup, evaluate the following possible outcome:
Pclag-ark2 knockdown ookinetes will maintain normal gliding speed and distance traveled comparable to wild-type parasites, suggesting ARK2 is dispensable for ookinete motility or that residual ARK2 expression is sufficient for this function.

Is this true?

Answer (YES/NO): YES